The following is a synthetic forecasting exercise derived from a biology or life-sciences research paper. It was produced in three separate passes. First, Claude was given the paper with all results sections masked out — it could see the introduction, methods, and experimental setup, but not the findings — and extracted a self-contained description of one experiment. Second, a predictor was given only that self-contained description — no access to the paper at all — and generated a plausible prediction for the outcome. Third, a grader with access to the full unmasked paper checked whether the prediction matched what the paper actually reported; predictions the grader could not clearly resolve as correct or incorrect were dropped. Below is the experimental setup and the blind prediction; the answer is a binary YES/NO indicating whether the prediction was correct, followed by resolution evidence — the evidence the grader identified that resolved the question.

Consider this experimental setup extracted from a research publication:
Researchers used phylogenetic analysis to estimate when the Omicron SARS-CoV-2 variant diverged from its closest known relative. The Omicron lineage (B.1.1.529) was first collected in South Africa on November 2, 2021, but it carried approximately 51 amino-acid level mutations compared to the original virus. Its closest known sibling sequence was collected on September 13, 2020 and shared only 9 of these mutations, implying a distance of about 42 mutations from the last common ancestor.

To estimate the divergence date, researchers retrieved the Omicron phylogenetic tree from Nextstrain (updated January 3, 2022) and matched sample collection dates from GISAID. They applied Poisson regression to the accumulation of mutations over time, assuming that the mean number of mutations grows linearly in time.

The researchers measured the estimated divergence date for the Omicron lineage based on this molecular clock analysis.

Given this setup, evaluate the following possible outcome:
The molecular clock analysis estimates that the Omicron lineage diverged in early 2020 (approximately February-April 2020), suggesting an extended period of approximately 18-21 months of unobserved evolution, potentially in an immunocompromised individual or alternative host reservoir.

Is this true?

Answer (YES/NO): NO